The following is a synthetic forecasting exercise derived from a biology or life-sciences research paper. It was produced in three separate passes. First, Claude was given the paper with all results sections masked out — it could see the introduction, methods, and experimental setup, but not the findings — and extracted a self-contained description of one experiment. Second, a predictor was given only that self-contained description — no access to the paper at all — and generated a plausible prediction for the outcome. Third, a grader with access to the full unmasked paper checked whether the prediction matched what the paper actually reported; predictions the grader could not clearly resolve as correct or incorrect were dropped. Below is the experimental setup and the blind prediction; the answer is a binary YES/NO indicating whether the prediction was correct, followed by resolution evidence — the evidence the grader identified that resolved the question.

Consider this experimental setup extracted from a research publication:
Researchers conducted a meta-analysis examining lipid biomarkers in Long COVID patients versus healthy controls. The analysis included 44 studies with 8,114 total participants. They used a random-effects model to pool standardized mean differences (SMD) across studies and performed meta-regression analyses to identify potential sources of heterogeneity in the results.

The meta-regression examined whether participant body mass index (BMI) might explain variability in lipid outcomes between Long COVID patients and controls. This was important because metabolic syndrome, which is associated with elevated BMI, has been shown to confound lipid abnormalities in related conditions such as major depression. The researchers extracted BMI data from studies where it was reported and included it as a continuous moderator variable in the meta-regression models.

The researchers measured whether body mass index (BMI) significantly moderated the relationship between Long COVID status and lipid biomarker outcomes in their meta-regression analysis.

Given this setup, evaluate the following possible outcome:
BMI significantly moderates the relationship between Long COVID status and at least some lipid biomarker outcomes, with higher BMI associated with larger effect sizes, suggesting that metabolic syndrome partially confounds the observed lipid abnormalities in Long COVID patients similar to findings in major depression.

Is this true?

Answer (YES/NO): NO